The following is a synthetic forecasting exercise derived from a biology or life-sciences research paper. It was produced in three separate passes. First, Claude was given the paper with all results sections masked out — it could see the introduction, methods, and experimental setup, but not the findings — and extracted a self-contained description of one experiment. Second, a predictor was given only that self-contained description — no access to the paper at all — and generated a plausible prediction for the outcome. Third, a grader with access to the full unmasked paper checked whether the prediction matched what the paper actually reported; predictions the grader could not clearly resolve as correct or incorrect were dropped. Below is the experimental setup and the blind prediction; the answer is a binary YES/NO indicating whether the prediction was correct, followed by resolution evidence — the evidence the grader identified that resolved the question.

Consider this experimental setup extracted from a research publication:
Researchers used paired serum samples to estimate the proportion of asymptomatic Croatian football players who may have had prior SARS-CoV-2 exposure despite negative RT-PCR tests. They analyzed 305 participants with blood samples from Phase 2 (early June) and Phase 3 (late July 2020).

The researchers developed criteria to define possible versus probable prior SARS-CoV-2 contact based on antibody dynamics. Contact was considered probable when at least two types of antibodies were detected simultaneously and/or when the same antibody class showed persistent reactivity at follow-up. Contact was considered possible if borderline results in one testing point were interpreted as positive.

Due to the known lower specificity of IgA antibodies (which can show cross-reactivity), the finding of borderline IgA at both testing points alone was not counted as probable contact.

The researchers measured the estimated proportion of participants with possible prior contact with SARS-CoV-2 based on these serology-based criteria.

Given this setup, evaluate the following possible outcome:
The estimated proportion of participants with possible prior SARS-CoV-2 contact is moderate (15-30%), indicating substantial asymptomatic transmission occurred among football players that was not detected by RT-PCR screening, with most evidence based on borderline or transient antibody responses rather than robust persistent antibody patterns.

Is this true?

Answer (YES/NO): NO